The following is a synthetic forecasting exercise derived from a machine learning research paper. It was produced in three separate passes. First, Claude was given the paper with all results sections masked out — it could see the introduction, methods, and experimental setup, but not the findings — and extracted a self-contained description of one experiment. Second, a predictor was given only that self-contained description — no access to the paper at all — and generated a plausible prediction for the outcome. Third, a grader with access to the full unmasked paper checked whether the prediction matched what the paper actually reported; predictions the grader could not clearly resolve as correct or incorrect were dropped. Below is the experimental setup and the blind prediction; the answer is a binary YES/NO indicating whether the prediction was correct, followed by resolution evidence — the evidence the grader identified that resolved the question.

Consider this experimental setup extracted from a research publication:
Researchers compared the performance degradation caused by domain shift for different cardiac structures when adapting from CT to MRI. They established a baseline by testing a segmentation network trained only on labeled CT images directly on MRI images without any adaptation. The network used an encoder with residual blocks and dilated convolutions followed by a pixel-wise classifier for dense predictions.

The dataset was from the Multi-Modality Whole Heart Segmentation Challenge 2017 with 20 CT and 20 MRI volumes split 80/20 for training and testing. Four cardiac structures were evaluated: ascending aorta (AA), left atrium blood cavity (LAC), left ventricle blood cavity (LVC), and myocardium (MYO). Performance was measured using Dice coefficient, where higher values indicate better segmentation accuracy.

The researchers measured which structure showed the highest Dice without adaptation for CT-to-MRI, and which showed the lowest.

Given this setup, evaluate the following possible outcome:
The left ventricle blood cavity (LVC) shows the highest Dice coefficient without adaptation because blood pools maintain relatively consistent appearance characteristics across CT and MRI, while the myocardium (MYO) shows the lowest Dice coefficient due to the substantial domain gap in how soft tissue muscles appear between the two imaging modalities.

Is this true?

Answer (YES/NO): NO